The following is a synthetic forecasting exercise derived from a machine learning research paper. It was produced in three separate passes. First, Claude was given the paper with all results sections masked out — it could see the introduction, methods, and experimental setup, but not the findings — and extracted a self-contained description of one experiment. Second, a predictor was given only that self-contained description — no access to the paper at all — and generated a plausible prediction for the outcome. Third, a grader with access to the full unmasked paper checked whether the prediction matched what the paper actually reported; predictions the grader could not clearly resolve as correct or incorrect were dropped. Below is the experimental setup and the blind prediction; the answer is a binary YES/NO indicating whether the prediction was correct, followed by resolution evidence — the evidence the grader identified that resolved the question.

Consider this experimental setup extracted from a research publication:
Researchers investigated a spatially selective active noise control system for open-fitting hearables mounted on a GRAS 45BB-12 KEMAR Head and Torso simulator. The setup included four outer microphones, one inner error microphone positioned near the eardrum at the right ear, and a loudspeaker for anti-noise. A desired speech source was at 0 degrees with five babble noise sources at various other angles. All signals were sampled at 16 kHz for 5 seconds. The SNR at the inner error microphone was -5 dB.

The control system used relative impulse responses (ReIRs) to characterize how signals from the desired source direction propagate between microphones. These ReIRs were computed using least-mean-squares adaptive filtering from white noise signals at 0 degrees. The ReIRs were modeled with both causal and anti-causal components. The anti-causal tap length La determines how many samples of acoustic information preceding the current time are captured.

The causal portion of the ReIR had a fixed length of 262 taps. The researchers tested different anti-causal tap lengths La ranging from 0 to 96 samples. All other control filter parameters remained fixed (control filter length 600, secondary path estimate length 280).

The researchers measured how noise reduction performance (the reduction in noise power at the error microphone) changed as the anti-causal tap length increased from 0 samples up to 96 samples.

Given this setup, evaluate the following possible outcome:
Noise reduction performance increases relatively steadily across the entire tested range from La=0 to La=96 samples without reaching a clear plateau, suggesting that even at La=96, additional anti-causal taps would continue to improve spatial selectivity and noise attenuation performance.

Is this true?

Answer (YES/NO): NO